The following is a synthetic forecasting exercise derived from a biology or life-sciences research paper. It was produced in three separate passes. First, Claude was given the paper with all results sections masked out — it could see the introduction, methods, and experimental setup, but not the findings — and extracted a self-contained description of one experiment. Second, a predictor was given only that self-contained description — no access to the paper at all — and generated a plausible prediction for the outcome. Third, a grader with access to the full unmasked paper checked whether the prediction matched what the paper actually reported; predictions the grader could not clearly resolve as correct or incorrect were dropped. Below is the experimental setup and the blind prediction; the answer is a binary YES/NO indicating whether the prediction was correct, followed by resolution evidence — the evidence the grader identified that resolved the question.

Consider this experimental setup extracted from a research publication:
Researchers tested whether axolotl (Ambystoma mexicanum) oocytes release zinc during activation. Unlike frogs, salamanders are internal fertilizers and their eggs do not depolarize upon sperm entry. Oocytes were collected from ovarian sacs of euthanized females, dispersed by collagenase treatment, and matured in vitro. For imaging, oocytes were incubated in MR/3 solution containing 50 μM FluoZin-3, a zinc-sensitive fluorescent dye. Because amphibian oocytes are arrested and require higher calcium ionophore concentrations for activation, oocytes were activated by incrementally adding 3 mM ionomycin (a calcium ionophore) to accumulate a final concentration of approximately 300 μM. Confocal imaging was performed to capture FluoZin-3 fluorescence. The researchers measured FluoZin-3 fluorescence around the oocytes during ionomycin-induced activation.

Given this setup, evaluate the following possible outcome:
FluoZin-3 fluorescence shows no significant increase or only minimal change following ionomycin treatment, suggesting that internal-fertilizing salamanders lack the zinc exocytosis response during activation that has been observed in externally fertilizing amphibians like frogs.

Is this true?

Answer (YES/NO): NO